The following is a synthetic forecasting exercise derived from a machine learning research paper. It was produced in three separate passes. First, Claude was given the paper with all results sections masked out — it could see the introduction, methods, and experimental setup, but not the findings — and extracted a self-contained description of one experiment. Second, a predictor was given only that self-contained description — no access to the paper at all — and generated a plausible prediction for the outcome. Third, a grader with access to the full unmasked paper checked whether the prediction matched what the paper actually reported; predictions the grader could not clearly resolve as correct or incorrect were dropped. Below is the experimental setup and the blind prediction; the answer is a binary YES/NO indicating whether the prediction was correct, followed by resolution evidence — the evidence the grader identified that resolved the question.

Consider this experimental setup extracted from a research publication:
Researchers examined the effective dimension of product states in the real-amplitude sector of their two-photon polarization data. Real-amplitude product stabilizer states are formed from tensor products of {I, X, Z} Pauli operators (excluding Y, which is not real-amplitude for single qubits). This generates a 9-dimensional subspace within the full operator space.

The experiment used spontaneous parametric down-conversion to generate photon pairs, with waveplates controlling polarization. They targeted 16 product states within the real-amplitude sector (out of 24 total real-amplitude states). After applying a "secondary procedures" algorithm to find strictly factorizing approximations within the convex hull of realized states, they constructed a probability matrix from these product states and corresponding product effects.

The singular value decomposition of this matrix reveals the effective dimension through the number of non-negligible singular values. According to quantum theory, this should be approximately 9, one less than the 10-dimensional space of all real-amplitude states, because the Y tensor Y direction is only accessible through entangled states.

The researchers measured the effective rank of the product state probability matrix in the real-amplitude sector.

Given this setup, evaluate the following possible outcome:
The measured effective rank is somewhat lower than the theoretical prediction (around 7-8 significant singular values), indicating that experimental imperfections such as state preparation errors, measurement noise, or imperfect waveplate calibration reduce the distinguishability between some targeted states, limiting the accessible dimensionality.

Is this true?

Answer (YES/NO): NO